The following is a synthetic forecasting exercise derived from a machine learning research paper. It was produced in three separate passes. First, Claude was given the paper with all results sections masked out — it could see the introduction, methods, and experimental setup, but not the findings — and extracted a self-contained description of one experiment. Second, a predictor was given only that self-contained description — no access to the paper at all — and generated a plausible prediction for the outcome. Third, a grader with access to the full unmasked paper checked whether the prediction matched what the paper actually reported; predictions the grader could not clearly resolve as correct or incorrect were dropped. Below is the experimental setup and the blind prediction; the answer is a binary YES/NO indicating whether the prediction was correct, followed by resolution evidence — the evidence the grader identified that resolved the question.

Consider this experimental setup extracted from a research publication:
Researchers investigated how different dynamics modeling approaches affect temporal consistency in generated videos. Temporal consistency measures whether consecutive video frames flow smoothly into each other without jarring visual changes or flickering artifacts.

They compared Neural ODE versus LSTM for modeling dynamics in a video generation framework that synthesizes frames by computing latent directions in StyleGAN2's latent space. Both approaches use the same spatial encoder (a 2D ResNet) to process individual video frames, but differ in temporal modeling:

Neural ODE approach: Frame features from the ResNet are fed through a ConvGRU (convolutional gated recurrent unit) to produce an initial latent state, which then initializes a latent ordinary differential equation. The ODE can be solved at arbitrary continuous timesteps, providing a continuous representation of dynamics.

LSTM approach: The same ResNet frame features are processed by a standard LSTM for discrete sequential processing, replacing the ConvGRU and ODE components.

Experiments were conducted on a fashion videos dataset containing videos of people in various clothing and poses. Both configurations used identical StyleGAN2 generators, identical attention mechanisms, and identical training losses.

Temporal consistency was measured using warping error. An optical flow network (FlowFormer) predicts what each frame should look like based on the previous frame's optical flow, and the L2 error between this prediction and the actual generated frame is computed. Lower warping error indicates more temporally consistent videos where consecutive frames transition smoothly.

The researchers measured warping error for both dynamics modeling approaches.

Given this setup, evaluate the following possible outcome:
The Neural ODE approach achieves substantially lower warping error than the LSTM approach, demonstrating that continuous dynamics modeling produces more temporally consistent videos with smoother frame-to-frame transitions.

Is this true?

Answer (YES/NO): YES